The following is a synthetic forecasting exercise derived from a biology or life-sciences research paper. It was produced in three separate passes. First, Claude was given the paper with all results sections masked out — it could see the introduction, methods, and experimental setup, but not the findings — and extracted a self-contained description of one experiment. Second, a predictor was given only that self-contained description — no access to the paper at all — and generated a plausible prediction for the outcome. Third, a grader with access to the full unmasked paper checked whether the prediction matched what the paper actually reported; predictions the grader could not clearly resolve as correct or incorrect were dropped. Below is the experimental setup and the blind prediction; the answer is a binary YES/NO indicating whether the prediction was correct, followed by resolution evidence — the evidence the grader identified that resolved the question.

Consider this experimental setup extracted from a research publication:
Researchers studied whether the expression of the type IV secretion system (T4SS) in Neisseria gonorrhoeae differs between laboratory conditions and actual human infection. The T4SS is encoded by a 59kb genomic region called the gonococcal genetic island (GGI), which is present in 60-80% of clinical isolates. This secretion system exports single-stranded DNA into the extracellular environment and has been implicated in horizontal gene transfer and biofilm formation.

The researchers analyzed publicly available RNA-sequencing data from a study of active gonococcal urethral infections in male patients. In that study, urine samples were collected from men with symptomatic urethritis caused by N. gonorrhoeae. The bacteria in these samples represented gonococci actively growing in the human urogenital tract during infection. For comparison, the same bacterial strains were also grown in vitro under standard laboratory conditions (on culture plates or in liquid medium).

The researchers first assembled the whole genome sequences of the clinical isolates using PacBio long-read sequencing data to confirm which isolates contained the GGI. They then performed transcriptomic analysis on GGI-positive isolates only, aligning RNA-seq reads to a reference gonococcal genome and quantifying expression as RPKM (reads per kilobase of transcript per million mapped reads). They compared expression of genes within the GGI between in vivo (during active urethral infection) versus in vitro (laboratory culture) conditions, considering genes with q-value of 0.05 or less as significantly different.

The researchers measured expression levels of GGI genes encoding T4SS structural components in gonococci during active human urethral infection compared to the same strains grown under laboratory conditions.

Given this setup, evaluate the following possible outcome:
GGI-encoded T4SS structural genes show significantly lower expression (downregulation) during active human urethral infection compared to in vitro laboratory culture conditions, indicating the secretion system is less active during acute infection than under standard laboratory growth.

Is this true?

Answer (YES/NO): NO